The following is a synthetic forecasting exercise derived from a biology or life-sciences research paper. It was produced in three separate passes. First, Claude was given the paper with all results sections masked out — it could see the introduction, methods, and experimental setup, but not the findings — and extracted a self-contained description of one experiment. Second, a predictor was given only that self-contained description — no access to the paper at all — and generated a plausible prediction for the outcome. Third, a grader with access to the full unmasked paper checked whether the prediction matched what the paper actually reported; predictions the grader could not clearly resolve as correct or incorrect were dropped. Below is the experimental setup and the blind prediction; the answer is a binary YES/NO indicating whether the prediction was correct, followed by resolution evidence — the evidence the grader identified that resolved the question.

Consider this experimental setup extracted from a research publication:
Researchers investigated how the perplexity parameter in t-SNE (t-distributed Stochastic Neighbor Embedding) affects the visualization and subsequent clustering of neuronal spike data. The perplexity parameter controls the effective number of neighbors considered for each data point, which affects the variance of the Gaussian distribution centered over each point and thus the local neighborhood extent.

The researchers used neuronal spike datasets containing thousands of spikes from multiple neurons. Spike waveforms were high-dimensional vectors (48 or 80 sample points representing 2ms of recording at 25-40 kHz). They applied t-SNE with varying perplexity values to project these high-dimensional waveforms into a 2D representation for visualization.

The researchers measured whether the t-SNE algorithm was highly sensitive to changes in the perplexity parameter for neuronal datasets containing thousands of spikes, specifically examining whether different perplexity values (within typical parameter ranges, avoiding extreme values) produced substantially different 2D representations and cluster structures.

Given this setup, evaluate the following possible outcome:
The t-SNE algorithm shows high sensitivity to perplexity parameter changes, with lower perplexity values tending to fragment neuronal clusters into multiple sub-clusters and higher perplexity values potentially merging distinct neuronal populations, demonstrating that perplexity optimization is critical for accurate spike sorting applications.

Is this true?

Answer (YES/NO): NO